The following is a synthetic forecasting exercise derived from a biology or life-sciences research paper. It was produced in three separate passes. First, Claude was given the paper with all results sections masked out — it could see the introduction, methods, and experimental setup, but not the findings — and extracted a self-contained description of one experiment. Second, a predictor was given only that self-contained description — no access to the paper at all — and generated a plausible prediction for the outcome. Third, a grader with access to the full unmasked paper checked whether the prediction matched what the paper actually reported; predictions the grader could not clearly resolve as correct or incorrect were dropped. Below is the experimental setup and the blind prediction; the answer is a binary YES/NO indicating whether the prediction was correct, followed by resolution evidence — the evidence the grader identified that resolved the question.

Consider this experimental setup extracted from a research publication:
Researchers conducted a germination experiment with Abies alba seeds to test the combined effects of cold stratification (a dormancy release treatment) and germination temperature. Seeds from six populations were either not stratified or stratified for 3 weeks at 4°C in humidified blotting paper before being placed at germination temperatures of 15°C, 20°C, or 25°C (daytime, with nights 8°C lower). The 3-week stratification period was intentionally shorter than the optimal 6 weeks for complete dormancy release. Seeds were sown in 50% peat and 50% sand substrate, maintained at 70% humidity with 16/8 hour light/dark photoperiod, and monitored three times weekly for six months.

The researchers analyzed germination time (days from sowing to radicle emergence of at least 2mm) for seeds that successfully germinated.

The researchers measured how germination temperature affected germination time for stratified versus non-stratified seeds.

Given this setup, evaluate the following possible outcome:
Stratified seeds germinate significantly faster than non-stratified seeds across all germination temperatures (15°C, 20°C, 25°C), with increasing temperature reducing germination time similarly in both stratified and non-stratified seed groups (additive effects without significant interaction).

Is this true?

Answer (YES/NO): NO